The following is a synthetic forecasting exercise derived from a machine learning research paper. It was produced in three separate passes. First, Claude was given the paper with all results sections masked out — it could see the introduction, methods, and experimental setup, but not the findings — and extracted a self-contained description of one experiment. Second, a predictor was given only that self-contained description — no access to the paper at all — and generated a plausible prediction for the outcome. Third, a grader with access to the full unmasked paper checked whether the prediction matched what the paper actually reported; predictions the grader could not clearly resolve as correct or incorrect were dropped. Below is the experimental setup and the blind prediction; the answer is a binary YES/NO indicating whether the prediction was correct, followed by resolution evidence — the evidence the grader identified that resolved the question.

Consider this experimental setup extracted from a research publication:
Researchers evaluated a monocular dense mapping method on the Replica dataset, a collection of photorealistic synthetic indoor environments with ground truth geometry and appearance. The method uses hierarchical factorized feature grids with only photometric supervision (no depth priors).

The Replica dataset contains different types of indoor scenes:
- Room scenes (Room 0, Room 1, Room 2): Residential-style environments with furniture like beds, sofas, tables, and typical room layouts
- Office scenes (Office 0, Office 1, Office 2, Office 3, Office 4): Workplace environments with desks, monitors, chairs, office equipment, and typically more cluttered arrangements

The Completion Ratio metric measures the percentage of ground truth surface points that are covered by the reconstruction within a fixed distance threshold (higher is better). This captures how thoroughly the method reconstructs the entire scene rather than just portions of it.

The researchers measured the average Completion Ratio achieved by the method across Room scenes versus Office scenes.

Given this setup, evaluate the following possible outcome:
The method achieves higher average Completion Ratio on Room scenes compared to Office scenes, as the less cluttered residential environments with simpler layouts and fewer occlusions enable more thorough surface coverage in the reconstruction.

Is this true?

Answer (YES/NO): YES